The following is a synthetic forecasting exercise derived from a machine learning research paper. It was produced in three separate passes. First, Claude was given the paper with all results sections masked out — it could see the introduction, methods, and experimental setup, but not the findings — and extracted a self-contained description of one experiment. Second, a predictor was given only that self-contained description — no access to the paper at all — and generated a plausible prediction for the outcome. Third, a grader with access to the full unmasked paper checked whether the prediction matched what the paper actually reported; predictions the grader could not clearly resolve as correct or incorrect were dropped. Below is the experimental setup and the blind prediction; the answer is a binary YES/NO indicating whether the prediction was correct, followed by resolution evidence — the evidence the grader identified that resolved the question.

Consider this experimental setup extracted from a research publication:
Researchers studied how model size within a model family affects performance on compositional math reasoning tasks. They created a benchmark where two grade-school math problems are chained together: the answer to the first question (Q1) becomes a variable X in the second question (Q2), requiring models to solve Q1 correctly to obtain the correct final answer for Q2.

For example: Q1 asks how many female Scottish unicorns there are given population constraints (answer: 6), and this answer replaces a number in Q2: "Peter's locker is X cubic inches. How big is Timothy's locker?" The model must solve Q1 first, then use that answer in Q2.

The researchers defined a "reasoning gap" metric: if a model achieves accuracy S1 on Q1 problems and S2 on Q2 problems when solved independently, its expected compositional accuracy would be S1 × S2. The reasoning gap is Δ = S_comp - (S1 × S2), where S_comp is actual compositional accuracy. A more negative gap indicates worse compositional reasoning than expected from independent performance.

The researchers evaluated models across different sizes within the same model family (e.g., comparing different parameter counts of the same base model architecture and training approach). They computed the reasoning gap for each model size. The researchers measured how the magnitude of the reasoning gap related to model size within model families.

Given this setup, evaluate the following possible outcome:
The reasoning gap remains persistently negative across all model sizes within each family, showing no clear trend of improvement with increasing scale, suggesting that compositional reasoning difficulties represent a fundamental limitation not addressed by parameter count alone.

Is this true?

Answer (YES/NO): NO